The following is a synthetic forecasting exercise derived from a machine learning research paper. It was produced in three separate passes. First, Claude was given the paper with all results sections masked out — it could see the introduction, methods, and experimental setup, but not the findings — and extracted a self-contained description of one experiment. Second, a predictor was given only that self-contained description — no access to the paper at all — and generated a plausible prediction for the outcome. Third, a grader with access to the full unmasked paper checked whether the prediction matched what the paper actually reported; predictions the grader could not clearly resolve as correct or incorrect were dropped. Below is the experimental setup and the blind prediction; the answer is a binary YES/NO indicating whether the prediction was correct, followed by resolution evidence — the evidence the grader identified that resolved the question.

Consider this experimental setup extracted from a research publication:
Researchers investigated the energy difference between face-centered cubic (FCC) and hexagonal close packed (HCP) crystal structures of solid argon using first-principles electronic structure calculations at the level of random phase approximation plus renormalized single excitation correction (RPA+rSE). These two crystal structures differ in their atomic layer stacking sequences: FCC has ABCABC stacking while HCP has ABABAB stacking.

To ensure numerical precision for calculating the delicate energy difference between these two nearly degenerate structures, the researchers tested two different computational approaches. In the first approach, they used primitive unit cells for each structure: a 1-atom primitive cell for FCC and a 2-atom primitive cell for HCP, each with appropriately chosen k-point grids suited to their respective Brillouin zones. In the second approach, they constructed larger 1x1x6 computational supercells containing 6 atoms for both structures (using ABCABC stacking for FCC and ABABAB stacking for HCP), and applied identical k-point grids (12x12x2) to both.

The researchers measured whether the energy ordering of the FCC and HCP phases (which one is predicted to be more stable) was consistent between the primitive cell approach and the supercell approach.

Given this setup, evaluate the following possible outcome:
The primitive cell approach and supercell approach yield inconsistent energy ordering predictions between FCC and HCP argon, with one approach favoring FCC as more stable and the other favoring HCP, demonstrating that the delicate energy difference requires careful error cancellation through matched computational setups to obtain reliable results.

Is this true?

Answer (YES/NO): YES